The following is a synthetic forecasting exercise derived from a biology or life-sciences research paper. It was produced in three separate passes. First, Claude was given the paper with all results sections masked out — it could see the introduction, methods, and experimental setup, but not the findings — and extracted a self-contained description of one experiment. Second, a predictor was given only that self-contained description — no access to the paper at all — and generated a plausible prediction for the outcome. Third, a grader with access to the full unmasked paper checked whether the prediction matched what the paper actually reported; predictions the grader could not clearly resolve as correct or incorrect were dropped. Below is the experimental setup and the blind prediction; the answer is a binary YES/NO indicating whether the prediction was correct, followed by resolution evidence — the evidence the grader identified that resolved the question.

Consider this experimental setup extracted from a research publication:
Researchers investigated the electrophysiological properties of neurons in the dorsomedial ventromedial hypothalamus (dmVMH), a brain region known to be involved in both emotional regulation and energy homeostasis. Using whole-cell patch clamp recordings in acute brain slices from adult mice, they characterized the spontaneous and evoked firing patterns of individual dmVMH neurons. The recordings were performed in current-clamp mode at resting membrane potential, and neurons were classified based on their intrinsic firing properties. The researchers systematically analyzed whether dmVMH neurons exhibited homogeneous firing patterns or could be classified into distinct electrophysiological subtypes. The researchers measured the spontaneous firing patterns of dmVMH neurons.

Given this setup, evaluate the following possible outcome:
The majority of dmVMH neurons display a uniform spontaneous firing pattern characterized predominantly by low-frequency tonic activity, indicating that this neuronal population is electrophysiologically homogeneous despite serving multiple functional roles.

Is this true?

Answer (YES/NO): NO